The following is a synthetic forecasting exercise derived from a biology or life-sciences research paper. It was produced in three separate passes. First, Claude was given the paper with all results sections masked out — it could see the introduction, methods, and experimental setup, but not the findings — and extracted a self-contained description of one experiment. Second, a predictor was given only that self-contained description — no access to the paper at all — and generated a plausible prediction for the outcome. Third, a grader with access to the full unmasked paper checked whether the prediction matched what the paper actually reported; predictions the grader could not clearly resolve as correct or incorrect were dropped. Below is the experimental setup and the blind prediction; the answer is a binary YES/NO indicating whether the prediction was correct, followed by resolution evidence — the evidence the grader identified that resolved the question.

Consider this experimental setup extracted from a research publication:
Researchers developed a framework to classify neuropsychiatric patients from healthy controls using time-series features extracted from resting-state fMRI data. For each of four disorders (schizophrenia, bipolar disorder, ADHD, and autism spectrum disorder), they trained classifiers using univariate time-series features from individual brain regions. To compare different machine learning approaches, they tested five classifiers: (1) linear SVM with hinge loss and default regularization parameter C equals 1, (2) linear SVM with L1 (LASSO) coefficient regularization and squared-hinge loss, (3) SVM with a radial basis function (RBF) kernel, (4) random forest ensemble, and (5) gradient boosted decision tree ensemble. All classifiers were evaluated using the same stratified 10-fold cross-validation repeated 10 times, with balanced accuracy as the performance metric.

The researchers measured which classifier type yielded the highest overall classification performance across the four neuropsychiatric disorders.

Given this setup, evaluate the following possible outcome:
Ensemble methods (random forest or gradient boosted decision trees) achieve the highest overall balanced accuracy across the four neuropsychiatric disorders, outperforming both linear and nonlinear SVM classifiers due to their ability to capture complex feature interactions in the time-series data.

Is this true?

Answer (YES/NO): NO